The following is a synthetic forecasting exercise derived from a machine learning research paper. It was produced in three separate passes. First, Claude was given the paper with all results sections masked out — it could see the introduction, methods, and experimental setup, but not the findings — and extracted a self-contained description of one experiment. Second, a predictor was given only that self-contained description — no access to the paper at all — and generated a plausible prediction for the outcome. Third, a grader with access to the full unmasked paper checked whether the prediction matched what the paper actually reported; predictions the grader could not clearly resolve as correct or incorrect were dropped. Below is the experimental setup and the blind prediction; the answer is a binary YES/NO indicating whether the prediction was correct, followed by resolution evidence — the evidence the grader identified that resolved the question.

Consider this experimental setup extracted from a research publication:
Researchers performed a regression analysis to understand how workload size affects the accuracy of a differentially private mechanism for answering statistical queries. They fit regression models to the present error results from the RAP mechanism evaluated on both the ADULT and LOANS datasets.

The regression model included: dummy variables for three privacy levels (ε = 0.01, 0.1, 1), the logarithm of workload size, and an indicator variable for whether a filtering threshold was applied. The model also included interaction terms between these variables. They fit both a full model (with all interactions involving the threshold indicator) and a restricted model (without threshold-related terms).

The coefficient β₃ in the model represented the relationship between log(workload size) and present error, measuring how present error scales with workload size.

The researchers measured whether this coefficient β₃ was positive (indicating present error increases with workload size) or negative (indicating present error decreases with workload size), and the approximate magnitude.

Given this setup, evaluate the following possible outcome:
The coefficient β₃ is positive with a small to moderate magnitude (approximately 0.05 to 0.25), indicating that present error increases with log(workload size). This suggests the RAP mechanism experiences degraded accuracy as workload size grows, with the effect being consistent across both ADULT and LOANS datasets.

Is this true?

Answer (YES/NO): YES